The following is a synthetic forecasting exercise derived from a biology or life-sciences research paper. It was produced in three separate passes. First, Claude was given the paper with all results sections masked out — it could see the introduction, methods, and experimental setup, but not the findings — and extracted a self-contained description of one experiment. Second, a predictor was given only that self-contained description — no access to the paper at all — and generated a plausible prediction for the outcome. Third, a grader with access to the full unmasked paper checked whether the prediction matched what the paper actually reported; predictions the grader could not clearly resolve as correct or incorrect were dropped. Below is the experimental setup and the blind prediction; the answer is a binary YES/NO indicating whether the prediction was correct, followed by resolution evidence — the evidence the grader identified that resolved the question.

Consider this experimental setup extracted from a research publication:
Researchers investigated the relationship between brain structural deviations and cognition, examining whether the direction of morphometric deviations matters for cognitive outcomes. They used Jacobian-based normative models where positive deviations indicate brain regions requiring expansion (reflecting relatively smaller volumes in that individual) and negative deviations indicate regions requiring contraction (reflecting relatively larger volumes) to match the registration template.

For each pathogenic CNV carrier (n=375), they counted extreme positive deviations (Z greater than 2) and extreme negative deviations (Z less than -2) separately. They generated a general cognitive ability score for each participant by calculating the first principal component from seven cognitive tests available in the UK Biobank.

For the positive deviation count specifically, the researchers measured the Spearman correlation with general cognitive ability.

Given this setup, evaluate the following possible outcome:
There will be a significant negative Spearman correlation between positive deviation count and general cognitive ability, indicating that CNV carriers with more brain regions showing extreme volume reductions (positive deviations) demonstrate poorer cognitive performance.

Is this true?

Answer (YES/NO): NO